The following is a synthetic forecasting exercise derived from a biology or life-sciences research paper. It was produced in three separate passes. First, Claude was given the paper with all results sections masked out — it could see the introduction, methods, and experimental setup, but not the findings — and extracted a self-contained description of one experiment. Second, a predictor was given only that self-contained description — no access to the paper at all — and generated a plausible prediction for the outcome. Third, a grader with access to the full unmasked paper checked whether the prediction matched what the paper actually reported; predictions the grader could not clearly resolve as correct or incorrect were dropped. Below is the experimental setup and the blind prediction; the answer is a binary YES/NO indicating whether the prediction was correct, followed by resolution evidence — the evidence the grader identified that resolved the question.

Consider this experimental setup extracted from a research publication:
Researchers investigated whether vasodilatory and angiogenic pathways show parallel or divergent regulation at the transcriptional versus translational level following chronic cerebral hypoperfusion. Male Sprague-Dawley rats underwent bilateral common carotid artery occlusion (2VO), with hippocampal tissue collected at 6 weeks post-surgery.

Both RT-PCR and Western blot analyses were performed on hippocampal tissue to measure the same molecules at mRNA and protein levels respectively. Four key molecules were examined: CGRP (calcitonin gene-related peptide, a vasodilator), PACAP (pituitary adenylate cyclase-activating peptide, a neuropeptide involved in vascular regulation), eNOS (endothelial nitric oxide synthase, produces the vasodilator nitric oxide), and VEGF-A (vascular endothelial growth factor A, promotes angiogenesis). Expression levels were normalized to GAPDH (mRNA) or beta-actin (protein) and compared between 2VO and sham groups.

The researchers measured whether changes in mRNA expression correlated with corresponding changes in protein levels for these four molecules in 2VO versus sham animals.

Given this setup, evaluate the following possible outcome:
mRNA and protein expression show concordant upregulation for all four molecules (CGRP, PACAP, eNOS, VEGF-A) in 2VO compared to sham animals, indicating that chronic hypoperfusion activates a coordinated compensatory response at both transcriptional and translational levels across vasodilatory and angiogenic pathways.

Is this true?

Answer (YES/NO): NO